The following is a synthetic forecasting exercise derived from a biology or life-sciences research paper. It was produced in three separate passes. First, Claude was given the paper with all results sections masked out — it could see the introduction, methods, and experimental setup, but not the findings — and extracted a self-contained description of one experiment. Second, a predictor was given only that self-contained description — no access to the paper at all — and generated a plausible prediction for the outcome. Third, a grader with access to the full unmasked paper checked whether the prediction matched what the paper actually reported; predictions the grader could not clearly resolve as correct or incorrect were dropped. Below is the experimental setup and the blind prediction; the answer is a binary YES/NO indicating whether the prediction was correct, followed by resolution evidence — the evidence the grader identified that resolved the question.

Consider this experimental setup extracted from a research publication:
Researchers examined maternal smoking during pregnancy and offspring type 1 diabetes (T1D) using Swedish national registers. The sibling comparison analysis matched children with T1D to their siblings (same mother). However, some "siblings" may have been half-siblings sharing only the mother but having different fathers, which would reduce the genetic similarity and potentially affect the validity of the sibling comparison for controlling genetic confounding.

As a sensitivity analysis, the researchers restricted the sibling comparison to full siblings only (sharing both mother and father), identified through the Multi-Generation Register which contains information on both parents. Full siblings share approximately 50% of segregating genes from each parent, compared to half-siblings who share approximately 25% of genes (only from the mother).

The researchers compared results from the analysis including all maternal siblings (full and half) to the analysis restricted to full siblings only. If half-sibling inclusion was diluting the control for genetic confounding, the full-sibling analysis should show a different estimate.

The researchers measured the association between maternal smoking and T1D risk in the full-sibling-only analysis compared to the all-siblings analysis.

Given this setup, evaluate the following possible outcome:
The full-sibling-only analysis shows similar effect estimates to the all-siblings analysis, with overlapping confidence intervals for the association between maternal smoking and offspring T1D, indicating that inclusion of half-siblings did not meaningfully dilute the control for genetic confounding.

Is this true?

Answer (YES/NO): YES